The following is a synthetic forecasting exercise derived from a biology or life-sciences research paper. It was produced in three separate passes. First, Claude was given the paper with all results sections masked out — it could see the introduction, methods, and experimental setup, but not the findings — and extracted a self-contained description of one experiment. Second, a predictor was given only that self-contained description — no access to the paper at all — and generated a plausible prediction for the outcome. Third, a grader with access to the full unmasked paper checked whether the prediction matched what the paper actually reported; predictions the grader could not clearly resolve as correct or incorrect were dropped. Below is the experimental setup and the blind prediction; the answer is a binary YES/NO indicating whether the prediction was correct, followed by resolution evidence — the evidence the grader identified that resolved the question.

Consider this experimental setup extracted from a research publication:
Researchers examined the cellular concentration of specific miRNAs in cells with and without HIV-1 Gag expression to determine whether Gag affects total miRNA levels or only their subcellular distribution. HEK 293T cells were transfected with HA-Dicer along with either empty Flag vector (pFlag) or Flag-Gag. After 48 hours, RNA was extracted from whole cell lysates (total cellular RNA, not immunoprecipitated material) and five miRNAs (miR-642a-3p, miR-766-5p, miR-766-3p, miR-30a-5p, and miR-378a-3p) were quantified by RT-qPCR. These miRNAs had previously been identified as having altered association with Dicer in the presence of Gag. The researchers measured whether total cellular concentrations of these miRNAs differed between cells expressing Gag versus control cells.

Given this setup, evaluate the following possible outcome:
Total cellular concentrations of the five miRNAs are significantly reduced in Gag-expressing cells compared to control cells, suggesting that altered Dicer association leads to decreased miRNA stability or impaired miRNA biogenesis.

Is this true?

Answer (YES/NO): NO